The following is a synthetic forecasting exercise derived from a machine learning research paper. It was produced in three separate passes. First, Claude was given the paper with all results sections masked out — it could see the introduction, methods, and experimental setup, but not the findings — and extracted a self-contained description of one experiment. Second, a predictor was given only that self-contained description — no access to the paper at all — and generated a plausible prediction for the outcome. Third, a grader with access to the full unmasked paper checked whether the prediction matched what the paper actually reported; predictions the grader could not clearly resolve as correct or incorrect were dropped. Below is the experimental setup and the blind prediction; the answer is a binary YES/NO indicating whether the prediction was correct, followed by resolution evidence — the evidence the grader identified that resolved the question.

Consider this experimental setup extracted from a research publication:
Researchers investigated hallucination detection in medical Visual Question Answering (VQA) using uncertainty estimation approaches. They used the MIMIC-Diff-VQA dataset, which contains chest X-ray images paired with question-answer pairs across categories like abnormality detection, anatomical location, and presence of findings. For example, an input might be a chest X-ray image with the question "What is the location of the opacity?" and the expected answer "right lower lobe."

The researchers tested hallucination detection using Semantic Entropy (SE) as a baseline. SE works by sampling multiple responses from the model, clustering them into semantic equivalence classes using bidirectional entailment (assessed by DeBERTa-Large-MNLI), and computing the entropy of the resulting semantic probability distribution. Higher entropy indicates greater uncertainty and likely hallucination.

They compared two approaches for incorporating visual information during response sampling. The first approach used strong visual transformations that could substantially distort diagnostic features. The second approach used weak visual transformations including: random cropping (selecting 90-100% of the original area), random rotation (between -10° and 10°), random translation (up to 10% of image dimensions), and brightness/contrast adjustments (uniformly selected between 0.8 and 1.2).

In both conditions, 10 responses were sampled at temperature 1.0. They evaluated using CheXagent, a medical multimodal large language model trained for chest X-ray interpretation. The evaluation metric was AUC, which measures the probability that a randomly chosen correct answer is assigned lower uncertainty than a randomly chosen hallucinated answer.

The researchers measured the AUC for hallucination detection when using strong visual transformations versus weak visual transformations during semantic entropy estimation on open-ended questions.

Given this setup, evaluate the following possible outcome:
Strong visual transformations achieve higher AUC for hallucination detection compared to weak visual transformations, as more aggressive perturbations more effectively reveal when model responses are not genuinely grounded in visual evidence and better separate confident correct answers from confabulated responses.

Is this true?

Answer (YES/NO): NO